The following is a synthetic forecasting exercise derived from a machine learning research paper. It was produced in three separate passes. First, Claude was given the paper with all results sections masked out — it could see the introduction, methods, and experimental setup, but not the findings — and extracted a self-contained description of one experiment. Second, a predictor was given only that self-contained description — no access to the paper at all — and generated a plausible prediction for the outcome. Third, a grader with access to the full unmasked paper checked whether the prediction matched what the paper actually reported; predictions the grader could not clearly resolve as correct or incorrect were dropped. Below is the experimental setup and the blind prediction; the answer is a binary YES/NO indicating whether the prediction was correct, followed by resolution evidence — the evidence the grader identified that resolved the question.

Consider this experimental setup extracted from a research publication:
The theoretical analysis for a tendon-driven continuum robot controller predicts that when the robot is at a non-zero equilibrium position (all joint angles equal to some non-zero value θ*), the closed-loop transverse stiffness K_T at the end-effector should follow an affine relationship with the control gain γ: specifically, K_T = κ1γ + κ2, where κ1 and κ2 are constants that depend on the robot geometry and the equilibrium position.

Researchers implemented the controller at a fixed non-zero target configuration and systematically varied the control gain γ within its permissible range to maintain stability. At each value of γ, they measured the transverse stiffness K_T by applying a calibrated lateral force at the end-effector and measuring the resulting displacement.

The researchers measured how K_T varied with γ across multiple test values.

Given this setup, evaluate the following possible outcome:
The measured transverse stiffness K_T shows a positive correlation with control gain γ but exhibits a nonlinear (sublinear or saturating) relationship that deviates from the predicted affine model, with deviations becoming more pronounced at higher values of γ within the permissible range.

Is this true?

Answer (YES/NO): NO